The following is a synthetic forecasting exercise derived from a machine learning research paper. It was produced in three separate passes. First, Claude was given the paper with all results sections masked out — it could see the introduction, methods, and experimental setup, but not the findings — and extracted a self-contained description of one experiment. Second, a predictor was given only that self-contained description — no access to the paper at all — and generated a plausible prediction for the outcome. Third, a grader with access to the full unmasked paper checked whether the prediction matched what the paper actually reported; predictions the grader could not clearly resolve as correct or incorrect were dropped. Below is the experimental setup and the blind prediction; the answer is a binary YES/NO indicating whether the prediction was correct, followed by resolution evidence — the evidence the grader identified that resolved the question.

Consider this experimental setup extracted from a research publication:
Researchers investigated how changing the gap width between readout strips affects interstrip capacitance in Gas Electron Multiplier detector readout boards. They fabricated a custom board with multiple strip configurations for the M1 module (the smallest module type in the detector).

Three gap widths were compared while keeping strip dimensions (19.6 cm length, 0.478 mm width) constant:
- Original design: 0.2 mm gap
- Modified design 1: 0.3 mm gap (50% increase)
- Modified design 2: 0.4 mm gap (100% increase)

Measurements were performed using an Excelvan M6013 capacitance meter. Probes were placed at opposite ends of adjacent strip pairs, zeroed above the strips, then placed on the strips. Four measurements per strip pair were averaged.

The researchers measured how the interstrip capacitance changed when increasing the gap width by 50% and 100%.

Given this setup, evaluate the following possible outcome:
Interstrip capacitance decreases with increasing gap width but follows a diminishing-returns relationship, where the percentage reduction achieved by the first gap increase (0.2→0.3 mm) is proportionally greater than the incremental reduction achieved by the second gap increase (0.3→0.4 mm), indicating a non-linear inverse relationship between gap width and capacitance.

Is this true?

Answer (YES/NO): NO